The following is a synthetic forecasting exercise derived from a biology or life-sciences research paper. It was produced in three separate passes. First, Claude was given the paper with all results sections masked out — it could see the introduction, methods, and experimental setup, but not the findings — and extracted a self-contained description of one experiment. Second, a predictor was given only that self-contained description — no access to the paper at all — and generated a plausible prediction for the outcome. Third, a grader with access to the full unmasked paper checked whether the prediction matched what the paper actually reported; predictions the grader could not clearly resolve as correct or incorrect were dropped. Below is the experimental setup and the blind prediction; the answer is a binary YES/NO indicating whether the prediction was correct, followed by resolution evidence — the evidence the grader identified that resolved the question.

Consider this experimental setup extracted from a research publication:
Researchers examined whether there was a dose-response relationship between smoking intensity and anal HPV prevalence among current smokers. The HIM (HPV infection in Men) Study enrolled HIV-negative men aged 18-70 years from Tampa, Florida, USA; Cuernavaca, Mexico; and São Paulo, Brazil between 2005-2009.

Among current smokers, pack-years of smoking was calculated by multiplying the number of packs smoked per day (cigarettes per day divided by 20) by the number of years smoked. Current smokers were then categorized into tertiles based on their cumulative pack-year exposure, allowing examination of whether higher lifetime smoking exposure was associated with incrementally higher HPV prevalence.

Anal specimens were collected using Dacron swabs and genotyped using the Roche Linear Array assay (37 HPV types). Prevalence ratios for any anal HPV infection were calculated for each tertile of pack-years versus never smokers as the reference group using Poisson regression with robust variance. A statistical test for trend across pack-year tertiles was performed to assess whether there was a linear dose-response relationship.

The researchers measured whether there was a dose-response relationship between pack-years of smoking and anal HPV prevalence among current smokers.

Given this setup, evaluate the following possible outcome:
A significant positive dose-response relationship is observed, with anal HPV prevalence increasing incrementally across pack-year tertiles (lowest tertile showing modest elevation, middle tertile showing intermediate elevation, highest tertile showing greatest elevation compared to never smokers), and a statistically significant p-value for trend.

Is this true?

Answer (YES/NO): NO